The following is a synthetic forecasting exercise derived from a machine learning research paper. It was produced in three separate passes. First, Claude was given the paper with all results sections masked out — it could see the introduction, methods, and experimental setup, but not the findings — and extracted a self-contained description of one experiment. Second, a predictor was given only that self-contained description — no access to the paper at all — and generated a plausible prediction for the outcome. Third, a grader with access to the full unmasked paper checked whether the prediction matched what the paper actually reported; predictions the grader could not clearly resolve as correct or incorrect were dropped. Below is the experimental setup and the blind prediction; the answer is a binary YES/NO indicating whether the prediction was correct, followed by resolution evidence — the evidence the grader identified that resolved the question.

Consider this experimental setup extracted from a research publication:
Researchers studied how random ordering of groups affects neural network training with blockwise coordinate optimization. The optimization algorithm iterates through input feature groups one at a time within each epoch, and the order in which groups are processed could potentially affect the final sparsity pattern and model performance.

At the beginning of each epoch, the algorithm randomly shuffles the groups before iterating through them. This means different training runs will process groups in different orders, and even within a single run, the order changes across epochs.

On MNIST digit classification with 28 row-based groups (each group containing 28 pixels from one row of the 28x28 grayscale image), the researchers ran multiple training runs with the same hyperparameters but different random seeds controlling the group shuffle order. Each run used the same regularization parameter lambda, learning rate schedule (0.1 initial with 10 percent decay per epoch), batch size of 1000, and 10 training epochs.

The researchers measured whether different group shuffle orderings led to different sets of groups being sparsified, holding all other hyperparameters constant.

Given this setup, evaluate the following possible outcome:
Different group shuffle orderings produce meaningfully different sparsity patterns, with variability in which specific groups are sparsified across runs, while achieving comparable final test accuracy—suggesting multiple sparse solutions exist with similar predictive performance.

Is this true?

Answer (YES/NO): YES